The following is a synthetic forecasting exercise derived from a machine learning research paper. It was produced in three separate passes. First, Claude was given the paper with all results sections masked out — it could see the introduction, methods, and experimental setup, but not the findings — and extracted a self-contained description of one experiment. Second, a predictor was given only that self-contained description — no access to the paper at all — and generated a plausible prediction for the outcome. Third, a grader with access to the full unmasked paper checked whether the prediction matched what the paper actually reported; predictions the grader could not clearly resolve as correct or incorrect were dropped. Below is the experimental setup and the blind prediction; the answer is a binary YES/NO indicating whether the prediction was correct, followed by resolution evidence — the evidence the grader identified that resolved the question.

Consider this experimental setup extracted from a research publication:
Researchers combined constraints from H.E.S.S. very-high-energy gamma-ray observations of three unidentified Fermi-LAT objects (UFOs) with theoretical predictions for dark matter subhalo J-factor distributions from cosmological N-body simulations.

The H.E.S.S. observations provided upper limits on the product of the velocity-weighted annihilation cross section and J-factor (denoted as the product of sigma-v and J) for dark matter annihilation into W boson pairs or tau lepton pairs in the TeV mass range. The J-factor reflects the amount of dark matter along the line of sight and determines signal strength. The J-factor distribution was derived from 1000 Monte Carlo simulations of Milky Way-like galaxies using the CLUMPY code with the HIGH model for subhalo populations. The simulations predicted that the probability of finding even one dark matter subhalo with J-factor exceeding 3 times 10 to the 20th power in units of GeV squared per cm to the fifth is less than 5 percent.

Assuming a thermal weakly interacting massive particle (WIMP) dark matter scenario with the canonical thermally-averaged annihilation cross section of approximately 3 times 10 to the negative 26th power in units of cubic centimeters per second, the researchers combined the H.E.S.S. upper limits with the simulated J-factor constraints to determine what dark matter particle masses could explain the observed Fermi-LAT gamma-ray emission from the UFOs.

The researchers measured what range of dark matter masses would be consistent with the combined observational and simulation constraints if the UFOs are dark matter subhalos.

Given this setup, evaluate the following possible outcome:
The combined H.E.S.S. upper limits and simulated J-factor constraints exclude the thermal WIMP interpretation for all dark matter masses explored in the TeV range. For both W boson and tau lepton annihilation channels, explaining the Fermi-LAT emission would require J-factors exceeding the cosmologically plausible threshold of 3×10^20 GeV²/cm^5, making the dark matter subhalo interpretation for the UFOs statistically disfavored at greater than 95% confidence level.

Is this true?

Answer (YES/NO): NO